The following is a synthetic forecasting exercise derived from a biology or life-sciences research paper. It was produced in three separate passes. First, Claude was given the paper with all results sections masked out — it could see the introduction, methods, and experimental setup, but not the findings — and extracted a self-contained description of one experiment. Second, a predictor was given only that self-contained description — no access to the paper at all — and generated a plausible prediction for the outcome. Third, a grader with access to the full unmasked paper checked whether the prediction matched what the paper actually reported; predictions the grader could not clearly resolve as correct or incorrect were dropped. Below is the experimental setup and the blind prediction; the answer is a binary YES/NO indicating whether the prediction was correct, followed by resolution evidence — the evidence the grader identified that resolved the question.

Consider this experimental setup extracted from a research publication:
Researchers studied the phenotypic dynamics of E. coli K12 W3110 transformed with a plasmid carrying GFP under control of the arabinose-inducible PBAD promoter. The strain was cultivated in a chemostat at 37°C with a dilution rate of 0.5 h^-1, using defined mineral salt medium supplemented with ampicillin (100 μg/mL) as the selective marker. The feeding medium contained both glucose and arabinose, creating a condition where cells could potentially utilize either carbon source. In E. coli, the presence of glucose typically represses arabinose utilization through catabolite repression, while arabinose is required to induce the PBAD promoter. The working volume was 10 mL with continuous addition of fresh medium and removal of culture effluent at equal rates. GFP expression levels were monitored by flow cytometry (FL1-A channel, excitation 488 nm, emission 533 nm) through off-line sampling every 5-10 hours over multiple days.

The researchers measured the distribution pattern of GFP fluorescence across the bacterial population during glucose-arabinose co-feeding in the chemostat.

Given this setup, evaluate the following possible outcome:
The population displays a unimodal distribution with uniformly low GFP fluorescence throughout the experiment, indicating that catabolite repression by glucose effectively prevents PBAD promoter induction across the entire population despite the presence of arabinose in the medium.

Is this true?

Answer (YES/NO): NO